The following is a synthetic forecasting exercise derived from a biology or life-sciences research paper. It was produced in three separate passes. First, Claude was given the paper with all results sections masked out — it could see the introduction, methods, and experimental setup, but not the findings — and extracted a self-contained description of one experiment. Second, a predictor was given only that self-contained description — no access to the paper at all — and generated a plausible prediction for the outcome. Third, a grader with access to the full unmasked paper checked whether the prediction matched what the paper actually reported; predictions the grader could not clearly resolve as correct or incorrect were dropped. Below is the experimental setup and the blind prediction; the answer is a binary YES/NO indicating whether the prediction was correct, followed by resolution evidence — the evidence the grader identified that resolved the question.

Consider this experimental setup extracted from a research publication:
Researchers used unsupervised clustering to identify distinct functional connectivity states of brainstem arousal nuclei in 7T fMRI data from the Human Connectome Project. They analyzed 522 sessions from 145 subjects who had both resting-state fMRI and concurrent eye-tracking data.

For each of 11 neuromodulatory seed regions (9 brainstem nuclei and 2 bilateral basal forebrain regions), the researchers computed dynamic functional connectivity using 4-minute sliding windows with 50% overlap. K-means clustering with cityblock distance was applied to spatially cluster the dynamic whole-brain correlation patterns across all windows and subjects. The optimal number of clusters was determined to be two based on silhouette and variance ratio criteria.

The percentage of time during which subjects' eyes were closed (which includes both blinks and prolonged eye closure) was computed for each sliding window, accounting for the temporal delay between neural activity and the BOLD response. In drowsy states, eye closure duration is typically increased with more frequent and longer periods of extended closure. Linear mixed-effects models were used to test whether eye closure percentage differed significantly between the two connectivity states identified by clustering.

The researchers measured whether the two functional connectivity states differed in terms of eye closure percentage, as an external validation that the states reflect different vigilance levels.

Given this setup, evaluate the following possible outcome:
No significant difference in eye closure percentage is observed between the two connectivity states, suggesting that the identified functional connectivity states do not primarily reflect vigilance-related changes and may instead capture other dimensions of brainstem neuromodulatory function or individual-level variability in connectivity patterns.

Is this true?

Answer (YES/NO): NO